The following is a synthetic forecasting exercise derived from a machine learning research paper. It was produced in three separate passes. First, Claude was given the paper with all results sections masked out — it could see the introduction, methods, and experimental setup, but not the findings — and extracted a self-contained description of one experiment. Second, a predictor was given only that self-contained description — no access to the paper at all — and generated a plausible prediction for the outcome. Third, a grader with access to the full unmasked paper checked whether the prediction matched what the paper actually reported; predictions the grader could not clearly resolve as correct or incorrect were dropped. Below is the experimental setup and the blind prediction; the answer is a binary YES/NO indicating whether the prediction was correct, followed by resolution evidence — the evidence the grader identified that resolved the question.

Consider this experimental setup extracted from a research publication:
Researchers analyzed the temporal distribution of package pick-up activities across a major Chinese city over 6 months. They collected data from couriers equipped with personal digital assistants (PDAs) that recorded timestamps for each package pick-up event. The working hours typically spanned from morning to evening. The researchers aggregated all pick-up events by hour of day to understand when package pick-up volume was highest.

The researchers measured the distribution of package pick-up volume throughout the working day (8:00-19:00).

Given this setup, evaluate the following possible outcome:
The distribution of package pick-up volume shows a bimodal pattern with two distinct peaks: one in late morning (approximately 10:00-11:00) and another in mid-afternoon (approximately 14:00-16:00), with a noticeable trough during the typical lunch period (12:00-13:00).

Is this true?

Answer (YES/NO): NO